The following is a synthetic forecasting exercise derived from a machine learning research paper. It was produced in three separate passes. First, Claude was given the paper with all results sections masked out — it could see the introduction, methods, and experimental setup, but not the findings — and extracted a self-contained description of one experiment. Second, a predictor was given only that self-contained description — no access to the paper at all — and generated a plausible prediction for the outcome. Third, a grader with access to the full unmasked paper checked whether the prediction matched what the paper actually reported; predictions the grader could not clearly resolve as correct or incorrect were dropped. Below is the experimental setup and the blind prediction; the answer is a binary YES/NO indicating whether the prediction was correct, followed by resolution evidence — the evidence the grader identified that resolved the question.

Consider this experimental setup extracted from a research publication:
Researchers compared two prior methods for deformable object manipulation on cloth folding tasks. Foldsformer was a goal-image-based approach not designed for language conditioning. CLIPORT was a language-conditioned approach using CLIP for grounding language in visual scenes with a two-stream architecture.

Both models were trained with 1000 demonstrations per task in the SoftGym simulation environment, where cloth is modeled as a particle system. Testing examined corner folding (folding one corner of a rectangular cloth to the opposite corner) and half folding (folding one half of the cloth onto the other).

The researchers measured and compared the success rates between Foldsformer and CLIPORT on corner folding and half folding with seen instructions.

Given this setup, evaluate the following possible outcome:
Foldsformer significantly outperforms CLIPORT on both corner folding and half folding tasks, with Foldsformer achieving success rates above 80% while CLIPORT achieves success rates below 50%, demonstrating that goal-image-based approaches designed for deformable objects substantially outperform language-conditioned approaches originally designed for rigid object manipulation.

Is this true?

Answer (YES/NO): NO